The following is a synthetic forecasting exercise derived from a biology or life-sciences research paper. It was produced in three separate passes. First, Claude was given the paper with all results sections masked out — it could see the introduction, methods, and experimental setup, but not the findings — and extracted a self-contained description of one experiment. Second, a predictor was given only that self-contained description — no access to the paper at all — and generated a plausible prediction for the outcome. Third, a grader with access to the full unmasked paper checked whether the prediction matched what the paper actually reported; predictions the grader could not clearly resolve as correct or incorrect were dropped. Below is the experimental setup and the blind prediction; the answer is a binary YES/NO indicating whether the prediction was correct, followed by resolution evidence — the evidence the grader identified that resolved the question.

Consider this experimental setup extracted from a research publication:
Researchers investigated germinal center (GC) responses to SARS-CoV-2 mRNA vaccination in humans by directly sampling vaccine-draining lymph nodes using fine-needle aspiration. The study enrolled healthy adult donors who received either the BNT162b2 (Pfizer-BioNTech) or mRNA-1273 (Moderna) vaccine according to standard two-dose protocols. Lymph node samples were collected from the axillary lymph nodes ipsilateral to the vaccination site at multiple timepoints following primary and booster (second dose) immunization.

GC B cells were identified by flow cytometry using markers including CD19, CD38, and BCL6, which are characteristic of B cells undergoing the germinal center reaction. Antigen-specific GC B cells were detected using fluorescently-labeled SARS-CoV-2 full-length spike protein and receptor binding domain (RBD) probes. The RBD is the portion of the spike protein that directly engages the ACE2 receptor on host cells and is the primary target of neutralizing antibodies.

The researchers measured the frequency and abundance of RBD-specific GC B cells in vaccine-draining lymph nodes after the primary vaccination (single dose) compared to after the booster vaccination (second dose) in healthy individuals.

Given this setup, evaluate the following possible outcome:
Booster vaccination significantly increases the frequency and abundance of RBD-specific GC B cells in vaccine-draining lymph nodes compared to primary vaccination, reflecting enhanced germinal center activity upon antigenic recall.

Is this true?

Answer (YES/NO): YES